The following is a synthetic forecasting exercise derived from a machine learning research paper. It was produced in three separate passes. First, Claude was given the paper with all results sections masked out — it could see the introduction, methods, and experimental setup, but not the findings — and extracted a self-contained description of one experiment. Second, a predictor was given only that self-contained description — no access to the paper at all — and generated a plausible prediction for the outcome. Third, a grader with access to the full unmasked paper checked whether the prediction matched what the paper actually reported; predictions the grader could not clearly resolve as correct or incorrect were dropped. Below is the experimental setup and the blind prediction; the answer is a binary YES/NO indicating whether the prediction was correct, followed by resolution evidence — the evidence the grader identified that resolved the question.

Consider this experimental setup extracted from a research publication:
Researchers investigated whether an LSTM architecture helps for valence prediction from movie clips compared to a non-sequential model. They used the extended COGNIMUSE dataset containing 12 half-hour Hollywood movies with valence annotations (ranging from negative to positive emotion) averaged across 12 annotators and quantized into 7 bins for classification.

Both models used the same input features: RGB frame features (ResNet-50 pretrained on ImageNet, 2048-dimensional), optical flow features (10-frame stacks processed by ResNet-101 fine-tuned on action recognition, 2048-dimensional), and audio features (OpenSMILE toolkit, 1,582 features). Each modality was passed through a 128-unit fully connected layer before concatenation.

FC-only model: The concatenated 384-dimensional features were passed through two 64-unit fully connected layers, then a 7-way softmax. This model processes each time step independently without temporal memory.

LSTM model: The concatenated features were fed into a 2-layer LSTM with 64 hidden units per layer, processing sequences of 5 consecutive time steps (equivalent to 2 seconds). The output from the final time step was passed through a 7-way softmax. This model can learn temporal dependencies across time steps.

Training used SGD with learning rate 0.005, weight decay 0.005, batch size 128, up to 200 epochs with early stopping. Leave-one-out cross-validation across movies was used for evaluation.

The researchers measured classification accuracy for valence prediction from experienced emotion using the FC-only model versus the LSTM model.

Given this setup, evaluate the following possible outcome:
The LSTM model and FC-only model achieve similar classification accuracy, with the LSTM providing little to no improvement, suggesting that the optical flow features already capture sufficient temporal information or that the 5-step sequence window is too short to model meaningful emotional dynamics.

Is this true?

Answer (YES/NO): NO